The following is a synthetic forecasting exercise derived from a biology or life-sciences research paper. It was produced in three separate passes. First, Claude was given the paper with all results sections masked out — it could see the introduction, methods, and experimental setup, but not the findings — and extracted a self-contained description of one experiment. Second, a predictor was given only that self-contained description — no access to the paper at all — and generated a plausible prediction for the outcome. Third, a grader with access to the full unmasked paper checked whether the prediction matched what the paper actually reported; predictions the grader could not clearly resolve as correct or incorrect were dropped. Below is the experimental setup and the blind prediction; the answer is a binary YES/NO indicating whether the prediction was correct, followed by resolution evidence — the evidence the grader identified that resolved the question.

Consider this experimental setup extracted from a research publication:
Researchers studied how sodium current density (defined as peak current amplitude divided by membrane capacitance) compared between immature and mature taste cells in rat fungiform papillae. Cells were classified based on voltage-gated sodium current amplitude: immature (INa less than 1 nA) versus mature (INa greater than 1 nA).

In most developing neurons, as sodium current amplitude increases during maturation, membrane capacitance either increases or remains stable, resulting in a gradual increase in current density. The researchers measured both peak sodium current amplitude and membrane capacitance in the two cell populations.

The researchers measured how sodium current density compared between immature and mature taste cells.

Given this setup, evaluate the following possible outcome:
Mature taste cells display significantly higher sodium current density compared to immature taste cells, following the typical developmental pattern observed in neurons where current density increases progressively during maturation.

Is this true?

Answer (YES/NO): NO